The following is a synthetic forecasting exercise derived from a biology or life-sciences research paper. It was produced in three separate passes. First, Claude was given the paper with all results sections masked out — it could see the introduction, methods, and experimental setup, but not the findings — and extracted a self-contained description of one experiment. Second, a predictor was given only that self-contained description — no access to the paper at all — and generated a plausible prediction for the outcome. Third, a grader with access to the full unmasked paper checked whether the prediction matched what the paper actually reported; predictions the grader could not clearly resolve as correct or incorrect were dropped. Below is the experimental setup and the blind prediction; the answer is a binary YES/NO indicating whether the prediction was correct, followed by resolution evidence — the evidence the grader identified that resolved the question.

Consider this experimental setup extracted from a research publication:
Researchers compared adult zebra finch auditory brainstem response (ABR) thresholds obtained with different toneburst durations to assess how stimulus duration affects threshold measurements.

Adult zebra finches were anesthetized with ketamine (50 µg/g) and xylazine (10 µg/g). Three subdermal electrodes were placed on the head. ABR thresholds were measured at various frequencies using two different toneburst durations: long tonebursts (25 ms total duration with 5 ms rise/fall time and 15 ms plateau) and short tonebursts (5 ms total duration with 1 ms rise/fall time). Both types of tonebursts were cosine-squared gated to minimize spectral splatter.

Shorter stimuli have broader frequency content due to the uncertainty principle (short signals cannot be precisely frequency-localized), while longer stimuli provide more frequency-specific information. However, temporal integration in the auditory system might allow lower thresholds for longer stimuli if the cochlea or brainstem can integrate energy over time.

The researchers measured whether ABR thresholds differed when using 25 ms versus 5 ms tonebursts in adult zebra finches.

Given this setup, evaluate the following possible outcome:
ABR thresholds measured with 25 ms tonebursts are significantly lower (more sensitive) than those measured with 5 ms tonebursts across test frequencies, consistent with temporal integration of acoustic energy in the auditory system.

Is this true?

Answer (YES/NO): NO